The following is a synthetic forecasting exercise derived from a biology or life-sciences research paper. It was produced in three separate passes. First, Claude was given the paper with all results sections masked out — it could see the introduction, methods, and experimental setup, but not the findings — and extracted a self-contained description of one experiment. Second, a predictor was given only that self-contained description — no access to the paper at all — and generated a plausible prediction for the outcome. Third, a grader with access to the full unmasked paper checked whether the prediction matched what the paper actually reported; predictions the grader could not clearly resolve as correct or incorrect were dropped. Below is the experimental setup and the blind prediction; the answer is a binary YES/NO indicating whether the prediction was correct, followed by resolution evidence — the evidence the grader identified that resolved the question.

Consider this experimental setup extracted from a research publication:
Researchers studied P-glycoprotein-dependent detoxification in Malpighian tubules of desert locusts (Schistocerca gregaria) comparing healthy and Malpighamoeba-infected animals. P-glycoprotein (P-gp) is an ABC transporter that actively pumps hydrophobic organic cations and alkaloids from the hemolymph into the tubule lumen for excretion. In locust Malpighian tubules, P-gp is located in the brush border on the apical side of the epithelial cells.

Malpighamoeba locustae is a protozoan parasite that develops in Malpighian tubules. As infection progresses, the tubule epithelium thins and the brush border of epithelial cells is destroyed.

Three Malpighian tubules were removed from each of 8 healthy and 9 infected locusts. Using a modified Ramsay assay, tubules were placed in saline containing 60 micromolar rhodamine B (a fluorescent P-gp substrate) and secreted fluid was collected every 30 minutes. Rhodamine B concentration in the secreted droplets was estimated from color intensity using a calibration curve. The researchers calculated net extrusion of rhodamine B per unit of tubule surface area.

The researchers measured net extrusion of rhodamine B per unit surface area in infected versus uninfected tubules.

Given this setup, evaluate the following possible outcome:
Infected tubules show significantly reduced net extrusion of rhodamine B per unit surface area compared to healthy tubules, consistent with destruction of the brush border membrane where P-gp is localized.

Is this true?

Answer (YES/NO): YES